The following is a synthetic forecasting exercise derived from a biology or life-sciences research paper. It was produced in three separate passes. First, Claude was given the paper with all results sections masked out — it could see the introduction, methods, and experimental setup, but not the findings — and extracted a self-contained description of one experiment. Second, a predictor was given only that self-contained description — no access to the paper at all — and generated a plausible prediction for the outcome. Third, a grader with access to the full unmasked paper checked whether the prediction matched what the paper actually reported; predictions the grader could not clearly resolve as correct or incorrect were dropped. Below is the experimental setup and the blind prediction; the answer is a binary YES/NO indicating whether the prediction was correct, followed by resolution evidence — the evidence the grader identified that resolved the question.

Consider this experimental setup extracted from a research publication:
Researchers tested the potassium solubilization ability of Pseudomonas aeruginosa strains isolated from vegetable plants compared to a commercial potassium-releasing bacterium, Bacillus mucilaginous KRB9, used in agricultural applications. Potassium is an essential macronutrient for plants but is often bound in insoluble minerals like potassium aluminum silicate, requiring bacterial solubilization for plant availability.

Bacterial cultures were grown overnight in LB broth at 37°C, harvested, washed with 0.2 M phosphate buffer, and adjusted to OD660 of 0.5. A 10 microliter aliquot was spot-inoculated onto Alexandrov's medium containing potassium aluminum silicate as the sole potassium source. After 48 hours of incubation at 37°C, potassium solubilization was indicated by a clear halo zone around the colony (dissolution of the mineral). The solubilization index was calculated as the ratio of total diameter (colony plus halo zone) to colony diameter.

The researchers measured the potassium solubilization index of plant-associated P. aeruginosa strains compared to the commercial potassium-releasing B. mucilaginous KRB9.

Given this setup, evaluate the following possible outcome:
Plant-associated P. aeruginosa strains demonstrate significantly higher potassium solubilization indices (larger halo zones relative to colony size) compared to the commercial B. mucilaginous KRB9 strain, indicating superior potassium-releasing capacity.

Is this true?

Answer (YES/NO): NO